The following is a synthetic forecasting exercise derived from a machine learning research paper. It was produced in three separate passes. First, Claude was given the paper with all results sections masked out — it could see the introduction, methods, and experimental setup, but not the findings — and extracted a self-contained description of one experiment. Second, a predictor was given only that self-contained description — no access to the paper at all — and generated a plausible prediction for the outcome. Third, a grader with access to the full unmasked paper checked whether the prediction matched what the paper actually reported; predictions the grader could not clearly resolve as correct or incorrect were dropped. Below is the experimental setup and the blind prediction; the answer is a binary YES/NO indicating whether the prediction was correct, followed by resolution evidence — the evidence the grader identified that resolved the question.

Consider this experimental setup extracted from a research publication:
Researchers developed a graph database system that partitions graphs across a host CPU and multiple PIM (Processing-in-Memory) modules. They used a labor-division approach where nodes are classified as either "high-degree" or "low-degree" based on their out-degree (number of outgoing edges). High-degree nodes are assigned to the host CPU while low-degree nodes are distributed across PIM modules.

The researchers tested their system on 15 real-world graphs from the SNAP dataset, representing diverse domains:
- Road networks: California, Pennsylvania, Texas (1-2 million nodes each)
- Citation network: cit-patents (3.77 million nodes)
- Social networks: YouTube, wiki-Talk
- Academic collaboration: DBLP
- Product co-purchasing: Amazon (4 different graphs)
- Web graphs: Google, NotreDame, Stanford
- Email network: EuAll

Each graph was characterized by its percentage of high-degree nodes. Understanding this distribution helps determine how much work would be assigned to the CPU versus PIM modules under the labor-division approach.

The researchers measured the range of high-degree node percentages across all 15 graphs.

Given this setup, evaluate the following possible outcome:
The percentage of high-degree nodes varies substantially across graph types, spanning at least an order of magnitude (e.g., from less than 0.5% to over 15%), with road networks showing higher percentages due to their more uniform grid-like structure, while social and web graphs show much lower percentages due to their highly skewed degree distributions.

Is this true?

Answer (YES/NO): NO